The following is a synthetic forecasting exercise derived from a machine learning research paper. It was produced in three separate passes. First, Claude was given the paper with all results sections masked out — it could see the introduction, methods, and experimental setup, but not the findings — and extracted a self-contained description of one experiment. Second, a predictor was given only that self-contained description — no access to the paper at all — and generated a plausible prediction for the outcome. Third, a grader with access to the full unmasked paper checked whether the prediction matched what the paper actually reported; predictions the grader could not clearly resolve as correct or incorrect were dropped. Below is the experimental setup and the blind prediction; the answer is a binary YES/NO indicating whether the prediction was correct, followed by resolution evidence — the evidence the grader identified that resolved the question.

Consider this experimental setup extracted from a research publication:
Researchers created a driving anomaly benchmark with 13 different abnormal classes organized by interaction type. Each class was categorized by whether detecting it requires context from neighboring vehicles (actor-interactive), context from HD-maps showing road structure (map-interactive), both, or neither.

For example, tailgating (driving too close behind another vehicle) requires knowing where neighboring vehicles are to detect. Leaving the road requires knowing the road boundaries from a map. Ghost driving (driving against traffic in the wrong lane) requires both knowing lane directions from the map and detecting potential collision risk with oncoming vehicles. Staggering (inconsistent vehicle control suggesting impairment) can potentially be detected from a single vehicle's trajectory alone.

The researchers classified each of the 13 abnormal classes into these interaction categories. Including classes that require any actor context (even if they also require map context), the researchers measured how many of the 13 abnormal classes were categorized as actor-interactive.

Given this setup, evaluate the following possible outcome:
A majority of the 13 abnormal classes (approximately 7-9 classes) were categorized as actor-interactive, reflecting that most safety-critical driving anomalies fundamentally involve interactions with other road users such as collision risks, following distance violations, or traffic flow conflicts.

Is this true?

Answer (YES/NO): YES